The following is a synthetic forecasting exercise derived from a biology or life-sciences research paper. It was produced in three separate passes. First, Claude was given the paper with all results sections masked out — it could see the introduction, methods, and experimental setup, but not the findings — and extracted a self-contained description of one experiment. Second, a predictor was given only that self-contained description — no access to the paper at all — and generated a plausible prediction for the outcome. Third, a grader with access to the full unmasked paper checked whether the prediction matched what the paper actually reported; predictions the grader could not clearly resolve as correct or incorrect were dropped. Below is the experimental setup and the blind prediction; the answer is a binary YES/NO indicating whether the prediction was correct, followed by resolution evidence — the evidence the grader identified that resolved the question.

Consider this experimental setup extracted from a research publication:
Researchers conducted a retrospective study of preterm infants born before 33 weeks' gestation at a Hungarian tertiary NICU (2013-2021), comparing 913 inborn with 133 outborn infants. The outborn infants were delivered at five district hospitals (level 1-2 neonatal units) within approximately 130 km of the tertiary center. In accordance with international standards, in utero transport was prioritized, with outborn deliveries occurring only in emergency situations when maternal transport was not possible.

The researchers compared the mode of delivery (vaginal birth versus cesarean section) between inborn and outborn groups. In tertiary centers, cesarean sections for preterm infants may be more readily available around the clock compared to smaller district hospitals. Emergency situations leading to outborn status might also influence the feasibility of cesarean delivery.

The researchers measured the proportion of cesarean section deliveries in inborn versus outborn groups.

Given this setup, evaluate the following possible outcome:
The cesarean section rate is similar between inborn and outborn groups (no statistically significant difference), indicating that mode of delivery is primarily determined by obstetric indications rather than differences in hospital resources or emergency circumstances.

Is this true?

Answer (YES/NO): NO